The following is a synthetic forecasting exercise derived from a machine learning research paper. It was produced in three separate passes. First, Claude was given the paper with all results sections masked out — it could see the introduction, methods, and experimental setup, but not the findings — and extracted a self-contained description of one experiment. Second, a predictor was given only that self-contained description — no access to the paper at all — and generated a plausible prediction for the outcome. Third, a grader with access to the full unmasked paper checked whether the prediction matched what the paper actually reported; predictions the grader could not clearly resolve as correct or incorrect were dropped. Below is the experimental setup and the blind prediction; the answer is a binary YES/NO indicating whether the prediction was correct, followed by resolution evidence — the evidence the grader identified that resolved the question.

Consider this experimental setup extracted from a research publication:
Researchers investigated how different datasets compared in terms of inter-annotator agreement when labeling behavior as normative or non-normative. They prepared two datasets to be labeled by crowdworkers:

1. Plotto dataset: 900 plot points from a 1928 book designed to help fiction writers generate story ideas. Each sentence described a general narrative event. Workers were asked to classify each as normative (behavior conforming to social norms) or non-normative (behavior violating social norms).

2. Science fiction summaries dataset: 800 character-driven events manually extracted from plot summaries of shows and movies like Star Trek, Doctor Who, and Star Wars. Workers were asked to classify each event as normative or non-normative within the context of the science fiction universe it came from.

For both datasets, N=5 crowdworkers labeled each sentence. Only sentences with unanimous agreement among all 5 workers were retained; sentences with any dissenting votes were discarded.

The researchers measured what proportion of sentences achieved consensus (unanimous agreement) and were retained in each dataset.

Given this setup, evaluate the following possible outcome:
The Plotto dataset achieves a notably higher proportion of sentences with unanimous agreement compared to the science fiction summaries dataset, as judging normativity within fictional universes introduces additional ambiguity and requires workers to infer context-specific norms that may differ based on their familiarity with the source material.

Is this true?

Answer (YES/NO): YES